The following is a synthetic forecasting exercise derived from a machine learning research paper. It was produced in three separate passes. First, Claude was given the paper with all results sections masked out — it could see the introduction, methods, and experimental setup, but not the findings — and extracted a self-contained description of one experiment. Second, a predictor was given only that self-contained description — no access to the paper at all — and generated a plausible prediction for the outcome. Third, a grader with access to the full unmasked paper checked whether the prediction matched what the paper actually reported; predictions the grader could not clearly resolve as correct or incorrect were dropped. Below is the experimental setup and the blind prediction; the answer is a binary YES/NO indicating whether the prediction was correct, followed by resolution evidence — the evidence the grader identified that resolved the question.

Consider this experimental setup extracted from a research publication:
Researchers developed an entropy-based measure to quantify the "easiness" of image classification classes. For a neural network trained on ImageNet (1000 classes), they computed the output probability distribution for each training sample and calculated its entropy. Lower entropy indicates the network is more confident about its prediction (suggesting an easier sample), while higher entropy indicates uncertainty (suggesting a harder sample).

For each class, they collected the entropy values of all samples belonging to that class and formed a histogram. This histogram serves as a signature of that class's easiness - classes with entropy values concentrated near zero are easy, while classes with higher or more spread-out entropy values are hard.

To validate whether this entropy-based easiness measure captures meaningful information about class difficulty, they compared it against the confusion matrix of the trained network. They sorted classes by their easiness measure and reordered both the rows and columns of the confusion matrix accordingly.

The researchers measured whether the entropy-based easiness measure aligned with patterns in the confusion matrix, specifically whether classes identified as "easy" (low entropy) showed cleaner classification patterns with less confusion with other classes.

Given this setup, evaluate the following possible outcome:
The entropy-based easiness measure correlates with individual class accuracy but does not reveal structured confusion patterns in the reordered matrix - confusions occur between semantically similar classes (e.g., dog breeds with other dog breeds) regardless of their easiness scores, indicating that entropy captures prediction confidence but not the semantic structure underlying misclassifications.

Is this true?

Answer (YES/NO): NO